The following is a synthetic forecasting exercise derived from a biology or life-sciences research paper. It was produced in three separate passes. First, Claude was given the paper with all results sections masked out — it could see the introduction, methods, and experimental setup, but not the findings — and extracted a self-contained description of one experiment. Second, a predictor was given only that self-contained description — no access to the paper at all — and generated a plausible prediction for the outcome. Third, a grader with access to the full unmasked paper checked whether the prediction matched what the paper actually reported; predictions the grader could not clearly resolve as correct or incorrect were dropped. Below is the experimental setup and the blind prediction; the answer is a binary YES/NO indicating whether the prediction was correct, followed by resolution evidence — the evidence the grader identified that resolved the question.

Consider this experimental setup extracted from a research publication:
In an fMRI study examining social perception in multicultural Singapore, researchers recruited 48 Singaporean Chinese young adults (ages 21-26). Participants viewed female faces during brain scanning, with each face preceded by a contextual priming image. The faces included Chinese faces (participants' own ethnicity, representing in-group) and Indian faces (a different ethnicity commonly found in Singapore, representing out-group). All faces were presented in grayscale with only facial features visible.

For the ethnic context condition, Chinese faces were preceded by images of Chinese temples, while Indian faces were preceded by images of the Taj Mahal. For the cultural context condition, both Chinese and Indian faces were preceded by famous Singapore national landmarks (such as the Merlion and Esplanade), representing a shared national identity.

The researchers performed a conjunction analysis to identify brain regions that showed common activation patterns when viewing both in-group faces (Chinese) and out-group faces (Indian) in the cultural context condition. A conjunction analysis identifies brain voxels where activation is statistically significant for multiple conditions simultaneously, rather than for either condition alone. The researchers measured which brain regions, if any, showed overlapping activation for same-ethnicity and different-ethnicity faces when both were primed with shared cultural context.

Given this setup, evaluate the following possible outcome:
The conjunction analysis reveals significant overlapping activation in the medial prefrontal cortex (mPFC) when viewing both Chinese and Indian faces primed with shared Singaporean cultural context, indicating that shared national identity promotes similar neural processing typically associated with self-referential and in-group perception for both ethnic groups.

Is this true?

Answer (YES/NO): NO